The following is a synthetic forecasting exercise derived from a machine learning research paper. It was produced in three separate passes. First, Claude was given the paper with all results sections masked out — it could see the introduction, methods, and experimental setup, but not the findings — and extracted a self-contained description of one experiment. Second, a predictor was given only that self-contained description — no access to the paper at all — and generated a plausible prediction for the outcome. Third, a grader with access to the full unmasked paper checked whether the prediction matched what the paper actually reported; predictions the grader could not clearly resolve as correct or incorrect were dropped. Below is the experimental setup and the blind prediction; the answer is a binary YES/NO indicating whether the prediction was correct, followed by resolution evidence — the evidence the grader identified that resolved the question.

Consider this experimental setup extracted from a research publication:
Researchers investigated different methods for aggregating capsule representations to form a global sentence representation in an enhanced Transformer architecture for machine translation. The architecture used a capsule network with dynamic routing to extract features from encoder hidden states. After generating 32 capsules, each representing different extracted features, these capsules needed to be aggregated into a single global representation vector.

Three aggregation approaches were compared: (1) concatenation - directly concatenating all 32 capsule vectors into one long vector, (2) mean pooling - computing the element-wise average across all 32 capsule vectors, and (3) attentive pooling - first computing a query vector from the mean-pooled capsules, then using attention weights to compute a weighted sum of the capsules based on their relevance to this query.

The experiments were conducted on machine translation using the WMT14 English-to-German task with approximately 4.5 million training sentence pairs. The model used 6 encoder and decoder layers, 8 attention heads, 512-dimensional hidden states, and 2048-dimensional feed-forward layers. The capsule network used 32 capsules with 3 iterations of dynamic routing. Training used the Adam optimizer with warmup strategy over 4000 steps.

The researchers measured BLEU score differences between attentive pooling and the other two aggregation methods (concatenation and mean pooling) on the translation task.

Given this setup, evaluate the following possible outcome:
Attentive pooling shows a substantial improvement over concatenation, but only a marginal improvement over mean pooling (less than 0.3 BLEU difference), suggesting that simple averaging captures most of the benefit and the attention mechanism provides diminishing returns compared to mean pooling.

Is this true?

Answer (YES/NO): NO